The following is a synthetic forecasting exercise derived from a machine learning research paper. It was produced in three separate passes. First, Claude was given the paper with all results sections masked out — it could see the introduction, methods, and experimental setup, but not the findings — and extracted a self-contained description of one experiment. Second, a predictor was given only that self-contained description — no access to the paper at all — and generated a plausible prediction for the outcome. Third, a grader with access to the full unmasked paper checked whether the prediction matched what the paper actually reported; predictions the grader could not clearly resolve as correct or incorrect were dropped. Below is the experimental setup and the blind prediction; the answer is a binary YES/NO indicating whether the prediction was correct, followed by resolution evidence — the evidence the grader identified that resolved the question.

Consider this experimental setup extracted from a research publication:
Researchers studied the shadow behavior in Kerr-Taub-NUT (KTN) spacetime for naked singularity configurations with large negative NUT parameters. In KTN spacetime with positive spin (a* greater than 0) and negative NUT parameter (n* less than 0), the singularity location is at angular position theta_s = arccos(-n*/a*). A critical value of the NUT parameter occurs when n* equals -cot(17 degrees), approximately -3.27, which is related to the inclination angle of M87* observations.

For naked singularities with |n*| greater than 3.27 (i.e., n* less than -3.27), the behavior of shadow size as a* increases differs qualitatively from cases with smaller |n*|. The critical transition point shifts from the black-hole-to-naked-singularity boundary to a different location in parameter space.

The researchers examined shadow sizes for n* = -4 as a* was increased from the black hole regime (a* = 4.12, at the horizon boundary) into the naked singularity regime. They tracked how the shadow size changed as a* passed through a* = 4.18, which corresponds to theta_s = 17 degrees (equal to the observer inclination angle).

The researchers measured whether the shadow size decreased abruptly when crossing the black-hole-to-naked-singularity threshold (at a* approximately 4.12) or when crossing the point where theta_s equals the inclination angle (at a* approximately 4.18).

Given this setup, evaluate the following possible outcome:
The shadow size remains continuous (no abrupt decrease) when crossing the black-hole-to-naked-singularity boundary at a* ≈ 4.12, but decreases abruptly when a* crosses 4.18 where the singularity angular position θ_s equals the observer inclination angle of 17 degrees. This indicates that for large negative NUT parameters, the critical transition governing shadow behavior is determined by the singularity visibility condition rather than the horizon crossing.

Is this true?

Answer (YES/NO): YES